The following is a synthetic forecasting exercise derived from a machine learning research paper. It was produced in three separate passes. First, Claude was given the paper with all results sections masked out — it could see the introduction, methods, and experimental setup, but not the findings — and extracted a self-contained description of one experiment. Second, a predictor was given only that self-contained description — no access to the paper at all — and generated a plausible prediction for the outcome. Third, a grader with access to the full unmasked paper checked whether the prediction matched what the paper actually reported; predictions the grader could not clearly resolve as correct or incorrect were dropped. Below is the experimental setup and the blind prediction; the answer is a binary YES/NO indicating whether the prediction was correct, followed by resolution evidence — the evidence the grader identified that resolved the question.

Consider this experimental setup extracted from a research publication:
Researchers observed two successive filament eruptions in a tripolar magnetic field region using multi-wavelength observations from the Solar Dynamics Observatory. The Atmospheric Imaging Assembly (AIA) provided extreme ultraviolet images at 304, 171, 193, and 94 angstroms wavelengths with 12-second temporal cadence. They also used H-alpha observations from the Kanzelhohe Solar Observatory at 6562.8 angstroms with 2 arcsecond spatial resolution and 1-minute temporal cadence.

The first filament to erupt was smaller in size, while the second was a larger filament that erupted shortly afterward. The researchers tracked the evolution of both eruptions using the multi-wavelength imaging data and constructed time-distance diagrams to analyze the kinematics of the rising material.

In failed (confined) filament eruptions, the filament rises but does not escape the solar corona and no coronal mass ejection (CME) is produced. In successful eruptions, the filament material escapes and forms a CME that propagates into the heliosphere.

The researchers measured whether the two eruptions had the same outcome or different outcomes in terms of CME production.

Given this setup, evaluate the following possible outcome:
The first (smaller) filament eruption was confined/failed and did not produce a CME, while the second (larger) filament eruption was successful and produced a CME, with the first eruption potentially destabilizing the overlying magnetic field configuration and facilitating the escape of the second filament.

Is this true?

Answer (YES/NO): YES